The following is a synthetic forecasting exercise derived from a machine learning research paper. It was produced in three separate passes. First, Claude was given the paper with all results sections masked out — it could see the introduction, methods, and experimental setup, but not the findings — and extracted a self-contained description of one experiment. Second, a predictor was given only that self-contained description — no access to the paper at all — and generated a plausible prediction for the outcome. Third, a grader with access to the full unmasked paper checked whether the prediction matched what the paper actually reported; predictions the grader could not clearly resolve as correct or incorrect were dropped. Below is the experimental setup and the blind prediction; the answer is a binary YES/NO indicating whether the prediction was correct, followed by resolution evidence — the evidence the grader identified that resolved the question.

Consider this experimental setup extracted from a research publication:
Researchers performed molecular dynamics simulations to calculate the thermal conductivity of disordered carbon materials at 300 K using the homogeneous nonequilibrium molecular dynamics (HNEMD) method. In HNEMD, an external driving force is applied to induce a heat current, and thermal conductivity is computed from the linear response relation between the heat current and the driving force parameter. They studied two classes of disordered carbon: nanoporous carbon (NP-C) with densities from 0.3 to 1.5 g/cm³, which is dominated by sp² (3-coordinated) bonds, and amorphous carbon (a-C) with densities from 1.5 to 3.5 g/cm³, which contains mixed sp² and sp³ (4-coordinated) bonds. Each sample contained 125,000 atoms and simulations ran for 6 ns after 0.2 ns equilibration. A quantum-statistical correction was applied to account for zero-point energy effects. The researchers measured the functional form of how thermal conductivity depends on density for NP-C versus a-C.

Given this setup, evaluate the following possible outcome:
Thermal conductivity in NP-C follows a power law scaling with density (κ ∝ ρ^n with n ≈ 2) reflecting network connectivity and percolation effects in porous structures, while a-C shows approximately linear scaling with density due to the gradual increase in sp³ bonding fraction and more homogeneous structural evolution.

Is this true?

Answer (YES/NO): NO